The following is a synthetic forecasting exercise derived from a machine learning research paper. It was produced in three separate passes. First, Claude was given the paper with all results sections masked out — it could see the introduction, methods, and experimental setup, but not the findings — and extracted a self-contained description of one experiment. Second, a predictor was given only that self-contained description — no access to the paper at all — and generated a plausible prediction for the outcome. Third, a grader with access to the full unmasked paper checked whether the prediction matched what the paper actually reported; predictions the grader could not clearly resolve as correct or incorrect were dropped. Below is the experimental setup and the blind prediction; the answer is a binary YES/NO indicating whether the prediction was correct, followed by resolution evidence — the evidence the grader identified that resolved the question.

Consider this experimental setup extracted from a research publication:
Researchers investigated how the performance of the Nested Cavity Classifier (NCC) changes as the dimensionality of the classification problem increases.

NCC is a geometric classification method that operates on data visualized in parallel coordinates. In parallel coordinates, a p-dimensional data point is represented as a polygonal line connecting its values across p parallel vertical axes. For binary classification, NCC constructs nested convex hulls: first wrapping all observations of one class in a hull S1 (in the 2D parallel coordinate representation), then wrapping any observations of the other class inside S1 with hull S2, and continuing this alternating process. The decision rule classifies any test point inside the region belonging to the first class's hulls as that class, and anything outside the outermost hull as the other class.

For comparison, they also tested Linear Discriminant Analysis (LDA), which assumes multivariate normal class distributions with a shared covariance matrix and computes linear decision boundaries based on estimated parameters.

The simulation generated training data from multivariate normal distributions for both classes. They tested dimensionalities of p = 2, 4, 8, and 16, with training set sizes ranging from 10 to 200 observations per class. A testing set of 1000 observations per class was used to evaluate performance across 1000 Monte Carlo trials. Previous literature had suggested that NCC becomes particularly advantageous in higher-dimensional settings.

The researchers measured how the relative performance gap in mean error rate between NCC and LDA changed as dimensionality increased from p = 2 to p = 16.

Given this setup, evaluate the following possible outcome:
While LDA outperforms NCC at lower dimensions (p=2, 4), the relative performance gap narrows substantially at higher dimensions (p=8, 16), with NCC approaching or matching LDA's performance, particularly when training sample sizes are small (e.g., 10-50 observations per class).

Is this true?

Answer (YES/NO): NO